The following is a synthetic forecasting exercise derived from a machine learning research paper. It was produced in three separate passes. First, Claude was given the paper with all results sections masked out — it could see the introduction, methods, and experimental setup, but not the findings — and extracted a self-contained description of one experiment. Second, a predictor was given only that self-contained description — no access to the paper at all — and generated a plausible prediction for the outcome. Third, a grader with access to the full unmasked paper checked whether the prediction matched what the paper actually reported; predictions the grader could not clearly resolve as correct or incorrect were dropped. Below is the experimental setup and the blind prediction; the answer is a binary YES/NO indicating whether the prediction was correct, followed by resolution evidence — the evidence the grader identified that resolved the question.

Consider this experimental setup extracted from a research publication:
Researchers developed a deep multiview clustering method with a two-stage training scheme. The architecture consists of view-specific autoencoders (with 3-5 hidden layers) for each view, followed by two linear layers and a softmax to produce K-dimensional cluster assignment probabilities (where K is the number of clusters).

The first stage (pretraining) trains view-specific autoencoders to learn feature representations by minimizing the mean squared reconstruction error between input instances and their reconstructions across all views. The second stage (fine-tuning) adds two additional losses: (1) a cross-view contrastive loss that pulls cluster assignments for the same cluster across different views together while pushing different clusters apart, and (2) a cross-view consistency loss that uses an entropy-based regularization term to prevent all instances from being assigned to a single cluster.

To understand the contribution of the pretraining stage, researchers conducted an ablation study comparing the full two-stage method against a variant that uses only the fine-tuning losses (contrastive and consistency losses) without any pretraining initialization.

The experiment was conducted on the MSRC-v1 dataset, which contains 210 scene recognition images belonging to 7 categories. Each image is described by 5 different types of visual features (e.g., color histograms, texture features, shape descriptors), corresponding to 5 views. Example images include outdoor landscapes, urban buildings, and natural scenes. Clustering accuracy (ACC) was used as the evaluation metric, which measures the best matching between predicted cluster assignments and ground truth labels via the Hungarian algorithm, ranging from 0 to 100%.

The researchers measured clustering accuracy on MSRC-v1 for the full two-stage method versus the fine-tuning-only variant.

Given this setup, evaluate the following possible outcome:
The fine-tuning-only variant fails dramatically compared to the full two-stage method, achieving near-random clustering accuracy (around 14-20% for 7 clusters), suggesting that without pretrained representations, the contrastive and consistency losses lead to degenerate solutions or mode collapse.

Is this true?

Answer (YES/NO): NO